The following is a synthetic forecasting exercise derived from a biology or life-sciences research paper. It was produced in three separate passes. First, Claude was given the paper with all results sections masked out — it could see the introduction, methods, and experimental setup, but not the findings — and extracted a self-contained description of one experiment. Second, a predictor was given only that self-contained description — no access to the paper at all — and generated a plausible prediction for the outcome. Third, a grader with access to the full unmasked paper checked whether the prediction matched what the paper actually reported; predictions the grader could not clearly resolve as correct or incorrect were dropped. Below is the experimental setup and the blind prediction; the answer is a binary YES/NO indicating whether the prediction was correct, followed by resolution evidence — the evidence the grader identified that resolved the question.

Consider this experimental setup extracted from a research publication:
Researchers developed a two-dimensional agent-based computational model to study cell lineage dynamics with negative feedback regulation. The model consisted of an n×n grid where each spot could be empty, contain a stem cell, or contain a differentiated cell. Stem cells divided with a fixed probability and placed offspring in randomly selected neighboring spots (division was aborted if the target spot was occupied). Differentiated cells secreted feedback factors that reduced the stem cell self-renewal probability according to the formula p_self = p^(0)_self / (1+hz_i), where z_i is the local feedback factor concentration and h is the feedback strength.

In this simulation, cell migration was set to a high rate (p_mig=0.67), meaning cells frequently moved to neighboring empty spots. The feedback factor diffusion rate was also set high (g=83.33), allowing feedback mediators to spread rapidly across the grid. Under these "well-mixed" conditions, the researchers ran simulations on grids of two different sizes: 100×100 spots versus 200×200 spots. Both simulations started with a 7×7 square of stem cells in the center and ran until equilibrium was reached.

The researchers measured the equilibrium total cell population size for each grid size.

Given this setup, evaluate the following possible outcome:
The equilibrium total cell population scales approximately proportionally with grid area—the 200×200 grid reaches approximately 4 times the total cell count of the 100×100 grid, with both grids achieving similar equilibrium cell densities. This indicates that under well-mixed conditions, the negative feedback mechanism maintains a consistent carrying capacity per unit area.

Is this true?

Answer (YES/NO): YES